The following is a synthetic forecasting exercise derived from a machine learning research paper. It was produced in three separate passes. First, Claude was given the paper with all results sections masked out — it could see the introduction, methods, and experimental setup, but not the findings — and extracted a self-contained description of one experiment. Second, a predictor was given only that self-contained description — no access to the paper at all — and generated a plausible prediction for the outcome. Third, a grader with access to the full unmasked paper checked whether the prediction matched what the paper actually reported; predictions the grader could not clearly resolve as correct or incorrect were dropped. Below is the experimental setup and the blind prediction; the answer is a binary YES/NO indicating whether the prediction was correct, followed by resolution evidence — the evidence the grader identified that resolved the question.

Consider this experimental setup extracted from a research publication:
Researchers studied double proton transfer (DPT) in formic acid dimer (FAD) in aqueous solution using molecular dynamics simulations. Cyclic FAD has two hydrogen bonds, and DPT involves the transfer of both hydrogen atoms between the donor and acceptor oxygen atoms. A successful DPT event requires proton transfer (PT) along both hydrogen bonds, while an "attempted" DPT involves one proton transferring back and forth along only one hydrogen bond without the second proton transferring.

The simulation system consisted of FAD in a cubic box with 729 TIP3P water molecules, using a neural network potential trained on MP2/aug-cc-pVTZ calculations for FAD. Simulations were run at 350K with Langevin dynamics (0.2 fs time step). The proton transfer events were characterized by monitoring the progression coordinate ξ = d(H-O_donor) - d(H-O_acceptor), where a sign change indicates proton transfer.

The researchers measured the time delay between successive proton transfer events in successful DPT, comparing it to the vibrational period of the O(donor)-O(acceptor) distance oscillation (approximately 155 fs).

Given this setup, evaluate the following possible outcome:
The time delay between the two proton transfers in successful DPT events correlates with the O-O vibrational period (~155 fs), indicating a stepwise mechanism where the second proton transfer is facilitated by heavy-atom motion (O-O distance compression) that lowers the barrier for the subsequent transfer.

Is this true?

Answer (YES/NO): NO